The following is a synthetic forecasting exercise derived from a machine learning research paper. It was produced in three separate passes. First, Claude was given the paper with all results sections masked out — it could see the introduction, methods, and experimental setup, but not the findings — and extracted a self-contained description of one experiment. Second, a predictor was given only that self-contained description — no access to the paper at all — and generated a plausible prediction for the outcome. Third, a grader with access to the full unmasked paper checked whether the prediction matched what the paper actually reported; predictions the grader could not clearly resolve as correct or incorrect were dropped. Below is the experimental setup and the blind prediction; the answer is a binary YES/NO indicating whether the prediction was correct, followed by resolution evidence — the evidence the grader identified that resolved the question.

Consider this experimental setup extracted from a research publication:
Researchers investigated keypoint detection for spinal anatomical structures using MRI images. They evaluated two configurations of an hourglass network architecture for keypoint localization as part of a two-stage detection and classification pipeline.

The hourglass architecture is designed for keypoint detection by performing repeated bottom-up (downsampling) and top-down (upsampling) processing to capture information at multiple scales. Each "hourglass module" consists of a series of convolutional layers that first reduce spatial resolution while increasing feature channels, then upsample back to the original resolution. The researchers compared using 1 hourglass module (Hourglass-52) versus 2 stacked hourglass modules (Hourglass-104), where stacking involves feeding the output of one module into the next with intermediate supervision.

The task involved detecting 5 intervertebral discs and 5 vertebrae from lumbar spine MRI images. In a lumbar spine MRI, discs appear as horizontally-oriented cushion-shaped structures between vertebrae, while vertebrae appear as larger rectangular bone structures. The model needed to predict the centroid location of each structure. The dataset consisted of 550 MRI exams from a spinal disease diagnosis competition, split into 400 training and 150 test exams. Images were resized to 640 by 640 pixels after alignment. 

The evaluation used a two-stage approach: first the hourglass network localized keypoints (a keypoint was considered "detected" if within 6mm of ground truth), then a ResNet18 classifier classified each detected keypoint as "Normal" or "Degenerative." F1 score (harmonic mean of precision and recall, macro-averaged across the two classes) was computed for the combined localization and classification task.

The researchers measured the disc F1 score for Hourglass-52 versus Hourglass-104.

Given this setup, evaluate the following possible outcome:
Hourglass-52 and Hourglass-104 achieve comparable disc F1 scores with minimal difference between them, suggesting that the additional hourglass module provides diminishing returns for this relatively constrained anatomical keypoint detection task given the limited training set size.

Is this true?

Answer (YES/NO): YES